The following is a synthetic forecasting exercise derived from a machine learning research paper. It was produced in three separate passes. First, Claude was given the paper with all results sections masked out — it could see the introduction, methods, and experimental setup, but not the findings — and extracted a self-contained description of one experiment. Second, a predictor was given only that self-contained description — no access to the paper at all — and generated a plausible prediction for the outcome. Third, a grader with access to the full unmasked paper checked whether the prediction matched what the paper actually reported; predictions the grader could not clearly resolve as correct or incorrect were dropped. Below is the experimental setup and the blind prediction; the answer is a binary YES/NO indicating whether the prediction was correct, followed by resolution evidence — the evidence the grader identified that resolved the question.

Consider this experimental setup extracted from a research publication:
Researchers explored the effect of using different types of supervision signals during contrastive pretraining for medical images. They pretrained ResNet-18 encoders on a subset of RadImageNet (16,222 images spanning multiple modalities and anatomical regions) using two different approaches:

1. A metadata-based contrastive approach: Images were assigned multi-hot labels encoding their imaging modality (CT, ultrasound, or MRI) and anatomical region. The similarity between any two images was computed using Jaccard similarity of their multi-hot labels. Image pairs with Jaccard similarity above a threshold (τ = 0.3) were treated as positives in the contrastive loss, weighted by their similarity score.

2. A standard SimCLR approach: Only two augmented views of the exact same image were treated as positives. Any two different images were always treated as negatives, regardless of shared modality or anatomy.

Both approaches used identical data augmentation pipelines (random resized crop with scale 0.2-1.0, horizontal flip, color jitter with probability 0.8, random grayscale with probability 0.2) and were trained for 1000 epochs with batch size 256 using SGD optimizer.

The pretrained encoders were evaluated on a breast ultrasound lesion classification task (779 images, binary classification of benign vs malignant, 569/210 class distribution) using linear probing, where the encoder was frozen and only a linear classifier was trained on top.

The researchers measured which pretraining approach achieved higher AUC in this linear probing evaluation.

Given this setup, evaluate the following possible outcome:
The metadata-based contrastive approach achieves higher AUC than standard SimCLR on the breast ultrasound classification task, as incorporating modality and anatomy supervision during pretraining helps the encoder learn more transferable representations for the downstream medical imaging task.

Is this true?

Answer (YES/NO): NO